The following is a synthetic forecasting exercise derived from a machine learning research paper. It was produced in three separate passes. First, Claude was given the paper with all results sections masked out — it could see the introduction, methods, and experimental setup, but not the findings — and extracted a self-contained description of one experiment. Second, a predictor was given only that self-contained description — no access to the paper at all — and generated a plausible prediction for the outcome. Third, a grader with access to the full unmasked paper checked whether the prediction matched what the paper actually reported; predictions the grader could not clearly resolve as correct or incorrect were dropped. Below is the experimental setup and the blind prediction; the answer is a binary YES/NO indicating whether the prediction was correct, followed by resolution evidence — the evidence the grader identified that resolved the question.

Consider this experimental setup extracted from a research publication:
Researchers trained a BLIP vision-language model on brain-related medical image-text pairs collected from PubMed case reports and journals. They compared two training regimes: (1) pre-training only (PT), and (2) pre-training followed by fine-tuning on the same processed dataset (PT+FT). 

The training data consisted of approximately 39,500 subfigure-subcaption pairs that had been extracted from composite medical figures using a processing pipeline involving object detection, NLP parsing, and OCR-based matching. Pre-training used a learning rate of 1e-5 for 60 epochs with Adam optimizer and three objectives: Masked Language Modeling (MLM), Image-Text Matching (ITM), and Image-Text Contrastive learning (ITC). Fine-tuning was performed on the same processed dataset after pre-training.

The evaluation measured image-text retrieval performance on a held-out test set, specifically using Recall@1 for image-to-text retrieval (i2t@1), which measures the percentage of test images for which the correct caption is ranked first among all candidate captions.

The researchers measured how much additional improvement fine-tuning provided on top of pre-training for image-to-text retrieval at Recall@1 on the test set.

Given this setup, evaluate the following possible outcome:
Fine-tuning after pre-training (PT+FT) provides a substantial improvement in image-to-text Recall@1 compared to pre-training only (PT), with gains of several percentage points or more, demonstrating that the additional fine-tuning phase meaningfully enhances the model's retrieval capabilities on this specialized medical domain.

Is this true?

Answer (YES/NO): NO